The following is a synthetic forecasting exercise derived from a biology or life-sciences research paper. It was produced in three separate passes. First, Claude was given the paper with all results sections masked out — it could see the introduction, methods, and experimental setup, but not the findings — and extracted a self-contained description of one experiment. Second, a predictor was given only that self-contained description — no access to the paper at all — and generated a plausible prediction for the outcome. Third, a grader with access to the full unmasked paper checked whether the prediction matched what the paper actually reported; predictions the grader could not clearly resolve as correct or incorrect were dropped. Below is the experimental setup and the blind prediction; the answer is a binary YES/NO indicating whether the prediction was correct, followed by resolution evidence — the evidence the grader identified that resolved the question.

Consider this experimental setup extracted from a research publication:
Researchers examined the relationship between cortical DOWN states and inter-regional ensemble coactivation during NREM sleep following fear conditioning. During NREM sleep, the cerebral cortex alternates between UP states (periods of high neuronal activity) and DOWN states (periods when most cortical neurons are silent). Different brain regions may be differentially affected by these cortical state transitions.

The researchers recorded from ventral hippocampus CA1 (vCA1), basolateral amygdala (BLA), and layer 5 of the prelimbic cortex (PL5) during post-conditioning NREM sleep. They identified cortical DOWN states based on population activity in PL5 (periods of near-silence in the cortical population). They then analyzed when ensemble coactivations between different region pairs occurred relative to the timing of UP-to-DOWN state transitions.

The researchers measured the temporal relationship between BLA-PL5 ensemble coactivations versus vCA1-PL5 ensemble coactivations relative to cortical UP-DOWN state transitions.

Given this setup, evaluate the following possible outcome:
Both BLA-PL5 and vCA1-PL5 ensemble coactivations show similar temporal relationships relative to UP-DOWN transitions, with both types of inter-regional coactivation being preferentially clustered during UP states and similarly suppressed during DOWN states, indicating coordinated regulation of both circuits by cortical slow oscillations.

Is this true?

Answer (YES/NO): NO